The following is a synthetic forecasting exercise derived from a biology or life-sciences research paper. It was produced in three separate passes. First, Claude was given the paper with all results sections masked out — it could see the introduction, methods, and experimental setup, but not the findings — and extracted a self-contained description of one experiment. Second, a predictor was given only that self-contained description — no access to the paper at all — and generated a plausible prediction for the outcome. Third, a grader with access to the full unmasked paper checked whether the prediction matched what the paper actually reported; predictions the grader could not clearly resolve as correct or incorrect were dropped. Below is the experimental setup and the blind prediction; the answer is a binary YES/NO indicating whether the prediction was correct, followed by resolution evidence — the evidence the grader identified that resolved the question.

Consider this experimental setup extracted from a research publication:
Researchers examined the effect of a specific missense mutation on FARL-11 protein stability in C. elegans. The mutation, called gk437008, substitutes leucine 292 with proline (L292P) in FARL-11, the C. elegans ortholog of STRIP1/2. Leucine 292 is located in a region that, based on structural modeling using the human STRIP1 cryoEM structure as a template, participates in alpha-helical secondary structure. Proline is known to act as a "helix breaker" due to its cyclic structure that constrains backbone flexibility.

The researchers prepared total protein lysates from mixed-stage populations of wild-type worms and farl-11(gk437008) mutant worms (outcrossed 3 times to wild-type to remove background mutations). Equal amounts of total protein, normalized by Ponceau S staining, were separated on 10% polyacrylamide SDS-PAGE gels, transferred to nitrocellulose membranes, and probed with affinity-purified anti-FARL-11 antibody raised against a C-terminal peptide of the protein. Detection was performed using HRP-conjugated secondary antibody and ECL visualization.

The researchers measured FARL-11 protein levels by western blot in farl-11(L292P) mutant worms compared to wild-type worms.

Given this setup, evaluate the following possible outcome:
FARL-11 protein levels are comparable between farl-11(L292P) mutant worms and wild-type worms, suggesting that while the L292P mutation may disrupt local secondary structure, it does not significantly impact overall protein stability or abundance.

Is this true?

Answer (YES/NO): NO